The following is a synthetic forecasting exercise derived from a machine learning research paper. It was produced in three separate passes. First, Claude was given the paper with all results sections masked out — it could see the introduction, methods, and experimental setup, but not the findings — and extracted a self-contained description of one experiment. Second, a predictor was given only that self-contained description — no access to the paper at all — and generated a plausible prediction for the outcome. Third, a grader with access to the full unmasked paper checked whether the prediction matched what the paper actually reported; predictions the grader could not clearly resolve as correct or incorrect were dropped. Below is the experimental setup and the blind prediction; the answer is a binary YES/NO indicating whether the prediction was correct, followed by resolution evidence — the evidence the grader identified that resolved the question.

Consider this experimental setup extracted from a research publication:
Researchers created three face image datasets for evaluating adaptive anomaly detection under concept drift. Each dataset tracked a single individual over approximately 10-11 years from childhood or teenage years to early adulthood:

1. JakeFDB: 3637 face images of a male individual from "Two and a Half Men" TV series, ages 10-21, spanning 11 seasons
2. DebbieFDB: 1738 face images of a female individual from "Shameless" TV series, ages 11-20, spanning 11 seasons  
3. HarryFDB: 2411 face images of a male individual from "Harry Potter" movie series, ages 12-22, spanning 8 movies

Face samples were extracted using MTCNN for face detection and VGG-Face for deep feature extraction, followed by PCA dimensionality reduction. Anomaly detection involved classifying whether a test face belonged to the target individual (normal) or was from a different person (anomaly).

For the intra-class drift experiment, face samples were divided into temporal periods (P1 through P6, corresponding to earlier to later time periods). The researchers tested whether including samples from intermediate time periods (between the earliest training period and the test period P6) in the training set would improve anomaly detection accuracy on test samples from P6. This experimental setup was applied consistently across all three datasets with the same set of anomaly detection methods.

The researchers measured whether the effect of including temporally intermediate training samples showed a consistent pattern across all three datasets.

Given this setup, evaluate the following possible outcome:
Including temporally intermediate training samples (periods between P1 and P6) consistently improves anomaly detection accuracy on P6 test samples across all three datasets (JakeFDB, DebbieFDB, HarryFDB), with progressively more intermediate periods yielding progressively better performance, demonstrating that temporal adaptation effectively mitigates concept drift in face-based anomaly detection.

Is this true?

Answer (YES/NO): YES